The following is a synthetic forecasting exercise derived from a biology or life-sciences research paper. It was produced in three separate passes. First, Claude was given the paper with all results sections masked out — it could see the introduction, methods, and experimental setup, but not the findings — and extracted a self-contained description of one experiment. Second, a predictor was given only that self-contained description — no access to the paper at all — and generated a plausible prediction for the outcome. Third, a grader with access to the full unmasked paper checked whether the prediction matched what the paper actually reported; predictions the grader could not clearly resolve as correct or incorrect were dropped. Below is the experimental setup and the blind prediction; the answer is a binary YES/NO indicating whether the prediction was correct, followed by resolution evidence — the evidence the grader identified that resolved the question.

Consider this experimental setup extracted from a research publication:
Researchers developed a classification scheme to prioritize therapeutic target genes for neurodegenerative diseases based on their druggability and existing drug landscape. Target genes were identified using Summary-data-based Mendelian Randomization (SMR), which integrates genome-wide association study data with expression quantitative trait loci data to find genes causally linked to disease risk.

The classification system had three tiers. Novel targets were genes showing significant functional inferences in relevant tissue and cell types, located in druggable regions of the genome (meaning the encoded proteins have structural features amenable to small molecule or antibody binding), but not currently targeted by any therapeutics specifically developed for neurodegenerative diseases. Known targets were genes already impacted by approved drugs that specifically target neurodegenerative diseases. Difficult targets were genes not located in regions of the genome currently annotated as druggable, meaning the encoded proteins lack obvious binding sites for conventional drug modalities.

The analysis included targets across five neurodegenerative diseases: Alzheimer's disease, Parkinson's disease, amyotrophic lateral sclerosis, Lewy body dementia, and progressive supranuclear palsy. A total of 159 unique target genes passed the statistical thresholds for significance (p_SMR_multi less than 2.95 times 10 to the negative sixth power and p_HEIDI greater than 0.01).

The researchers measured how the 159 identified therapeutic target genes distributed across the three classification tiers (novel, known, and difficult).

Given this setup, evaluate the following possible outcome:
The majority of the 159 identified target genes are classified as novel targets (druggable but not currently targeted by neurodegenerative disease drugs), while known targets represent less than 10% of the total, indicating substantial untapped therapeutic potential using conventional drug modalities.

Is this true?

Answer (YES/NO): NO